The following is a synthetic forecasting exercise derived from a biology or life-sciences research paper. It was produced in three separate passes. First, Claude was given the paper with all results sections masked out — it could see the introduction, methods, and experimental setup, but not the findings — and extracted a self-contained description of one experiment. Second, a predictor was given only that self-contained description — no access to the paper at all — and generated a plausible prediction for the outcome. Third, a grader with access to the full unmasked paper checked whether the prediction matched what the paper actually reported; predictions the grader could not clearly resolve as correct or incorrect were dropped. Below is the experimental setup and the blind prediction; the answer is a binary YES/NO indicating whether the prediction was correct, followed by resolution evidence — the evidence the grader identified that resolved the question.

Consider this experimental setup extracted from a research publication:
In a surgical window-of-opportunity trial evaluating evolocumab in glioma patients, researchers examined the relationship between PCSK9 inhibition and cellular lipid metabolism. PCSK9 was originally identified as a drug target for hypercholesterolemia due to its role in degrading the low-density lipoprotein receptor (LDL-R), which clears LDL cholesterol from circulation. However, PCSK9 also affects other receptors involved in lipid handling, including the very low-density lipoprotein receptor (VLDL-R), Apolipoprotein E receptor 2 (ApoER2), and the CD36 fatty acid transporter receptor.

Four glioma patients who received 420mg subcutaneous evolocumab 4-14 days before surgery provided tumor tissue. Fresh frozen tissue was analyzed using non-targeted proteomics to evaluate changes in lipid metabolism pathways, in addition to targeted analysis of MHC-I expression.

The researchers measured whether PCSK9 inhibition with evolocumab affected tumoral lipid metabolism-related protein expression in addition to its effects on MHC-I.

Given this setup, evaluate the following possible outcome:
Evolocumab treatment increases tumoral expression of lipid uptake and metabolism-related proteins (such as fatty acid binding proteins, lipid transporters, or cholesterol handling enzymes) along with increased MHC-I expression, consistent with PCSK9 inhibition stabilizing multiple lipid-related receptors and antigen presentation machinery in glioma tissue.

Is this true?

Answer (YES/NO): NO